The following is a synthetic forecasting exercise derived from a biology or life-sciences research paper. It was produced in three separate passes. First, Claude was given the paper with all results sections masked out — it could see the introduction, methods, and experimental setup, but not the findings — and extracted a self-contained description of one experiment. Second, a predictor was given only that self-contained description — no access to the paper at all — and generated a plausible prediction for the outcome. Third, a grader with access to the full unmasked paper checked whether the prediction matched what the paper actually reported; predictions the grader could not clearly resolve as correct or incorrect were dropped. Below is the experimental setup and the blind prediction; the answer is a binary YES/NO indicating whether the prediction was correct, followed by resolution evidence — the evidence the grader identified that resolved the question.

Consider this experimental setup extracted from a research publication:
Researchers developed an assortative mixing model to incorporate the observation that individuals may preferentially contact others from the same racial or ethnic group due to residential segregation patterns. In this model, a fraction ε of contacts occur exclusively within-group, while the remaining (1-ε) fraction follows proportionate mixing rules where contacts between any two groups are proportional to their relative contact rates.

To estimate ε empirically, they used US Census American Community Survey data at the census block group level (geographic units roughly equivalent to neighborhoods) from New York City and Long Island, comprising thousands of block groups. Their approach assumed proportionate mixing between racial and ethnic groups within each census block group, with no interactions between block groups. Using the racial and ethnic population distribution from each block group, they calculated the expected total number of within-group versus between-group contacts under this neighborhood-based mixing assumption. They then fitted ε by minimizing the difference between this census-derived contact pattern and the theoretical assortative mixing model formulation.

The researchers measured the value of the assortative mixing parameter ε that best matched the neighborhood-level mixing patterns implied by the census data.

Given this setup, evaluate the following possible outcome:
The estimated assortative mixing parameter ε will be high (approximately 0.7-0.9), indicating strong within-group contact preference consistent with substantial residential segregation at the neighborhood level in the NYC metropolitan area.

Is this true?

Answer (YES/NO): NO